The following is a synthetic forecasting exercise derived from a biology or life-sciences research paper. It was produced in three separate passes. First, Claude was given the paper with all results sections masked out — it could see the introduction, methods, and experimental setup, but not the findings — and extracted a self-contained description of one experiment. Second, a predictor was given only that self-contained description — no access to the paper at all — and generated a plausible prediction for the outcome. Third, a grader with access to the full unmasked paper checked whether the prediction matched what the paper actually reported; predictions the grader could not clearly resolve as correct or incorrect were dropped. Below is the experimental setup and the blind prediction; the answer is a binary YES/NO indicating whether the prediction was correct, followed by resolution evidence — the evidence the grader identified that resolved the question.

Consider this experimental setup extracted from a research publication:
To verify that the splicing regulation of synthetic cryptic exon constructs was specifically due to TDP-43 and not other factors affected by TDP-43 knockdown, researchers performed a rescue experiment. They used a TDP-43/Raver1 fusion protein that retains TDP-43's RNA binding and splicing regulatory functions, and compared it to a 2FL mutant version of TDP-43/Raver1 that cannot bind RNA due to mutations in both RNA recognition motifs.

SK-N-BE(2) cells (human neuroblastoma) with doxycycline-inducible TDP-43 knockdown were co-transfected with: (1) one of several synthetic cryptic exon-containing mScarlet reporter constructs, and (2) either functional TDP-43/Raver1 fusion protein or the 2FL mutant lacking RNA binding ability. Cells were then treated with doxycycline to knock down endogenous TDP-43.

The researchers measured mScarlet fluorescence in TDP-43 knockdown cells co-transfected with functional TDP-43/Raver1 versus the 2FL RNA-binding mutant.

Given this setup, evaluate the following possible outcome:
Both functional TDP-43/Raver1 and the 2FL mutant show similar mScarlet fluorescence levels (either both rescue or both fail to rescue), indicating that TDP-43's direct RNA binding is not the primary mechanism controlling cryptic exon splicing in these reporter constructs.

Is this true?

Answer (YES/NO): NO